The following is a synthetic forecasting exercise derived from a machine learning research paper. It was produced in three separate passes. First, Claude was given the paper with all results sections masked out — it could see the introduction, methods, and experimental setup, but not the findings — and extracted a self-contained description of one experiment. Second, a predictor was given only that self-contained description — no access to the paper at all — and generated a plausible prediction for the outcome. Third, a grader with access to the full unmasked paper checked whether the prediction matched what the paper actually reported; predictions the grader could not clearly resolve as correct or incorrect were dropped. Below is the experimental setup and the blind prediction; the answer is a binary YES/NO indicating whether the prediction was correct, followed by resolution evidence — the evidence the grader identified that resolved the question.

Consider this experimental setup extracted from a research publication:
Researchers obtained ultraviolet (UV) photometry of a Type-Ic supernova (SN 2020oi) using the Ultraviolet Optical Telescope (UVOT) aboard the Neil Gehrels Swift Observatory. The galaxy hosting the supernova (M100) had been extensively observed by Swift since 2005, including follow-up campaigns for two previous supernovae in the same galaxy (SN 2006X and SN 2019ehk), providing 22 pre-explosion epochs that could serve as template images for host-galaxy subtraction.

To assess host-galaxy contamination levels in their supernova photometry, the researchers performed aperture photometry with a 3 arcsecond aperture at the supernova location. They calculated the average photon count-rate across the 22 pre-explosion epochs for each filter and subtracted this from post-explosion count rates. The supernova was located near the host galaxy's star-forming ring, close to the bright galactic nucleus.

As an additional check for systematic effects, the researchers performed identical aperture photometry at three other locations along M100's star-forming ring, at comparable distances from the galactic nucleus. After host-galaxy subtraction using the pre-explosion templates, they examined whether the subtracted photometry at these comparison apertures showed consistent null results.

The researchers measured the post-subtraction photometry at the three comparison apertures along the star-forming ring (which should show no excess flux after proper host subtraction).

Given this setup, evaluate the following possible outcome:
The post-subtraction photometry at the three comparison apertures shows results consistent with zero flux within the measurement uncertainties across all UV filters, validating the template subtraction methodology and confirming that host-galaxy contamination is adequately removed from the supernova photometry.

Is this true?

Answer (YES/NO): NO